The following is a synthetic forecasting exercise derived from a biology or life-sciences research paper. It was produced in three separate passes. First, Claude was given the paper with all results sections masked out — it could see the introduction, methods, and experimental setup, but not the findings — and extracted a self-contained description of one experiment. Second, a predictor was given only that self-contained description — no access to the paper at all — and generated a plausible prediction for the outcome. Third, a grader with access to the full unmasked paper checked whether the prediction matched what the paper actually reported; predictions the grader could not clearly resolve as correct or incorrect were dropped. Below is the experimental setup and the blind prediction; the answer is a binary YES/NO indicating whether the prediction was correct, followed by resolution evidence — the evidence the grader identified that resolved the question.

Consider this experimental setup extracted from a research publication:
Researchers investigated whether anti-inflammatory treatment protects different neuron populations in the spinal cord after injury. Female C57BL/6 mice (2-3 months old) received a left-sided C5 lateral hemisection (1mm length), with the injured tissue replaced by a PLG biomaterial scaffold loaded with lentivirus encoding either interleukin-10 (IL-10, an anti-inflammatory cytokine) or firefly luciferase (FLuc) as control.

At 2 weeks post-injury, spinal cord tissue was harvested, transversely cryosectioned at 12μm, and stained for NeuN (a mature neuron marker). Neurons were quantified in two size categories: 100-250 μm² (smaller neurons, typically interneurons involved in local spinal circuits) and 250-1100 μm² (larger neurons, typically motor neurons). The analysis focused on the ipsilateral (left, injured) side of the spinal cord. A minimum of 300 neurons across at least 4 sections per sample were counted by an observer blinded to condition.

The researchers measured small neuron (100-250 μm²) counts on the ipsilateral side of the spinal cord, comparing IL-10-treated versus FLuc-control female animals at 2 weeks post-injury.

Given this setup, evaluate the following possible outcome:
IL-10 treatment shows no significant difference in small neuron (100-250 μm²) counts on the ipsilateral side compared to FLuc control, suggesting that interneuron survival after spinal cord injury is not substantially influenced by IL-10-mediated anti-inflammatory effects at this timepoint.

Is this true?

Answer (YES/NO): NO